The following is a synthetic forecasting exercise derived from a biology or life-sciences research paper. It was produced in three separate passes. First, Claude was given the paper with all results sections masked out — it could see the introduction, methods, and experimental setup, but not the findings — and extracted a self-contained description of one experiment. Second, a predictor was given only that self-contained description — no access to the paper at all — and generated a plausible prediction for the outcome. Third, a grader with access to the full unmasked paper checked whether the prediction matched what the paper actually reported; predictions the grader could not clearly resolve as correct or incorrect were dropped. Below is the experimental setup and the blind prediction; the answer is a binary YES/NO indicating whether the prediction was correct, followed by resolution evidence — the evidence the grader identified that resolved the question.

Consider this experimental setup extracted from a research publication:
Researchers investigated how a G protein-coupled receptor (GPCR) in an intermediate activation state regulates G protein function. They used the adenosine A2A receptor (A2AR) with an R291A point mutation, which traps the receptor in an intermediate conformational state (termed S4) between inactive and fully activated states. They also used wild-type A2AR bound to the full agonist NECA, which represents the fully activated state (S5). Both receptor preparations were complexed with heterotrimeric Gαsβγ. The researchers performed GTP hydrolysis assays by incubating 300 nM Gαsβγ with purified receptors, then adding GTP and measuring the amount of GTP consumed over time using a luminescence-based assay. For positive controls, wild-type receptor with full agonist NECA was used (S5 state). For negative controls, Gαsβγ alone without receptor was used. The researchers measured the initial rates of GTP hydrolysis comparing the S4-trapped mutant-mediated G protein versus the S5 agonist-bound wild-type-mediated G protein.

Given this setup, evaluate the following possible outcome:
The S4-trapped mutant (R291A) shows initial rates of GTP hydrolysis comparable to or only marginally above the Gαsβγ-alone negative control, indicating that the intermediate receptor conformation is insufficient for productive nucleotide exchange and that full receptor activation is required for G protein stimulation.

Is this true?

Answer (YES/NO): NO